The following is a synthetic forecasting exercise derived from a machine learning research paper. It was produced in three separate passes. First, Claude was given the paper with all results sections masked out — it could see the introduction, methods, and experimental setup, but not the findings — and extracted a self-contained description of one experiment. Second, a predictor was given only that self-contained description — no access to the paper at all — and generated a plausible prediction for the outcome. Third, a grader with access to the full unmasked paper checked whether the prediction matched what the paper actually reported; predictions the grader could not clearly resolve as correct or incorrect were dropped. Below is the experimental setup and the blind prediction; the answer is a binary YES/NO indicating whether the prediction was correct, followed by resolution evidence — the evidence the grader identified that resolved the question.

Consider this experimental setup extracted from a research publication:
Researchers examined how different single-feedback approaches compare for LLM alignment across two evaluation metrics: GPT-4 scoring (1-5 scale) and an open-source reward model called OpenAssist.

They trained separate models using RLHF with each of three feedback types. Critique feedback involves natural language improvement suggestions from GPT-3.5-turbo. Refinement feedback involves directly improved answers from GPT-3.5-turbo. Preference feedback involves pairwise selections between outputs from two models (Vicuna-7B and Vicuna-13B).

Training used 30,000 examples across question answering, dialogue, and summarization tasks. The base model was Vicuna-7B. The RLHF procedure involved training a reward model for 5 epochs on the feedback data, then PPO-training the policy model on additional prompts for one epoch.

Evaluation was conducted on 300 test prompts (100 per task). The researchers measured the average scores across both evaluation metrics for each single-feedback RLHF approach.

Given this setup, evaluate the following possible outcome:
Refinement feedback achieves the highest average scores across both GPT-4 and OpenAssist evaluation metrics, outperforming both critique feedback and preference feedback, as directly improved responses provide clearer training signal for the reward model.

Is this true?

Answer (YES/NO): NO